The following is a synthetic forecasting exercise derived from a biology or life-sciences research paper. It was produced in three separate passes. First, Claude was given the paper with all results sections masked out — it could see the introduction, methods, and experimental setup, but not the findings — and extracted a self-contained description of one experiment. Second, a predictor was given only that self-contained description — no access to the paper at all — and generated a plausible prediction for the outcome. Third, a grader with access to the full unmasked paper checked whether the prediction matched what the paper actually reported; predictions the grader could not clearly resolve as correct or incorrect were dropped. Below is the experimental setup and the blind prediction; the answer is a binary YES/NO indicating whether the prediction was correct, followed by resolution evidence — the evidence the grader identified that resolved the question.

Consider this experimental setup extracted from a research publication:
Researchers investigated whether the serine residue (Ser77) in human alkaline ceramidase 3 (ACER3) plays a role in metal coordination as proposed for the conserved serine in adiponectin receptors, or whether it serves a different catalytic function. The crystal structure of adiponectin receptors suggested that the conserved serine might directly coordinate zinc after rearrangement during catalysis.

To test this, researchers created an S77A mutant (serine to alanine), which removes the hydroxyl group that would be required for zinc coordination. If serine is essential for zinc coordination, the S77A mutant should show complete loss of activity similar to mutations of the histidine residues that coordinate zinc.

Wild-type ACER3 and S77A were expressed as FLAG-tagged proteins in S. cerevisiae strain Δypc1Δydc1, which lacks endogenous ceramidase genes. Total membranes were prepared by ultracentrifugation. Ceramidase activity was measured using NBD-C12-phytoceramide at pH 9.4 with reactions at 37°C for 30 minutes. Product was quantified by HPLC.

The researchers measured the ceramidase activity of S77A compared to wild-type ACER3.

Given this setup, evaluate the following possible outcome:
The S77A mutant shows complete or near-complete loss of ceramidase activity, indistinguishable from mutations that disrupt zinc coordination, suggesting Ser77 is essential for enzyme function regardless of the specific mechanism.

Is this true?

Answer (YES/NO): NO